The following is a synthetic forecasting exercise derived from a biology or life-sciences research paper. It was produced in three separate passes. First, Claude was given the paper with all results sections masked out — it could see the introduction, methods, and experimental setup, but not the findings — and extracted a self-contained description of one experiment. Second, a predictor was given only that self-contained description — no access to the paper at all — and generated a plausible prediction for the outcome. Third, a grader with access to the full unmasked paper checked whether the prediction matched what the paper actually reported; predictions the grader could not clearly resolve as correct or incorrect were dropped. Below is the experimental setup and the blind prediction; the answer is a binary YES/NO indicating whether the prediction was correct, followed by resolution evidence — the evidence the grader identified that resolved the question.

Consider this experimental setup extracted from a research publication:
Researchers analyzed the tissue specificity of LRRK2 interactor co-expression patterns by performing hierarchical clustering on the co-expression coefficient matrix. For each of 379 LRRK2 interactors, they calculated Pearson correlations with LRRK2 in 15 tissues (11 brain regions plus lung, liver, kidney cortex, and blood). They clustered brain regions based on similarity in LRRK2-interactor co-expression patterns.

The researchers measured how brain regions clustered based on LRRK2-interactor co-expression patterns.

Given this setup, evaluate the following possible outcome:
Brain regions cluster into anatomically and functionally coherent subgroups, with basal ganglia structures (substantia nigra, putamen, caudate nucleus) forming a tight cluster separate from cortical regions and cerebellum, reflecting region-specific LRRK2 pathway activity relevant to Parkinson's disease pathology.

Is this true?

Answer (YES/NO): NO